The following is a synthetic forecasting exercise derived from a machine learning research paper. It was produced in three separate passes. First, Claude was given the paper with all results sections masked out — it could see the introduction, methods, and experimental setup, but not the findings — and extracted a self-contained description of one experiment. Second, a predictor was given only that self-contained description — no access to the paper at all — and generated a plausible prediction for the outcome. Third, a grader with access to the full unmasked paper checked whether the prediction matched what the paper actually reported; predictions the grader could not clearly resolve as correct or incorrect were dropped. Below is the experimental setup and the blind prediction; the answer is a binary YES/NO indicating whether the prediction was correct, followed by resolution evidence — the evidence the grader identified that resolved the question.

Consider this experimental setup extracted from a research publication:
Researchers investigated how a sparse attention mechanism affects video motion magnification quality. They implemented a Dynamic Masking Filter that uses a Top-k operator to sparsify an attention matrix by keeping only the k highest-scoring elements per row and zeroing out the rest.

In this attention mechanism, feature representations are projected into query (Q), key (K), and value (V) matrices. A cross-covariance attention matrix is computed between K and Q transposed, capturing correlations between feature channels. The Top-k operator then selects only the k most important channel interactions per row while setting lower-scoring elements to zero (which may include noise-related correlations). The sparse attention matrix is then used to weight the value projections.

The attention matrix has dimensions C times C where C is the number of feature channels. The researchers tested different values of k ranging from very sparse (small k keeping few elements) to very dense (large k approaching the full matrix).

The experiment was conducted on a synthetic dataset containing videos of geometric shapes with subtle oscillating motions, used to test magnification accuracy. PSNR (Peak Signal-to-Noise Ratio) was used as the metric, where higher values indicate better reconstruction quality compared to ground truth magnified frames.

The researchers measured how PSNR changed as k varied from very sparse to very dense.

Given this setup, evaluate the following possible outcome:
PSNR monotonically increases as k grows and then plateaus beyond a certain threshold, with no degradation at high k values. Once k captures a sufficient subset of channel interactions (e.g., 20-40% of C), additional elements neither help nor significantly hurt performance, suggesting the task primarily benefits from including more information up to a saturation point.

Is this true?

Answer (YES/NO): NO